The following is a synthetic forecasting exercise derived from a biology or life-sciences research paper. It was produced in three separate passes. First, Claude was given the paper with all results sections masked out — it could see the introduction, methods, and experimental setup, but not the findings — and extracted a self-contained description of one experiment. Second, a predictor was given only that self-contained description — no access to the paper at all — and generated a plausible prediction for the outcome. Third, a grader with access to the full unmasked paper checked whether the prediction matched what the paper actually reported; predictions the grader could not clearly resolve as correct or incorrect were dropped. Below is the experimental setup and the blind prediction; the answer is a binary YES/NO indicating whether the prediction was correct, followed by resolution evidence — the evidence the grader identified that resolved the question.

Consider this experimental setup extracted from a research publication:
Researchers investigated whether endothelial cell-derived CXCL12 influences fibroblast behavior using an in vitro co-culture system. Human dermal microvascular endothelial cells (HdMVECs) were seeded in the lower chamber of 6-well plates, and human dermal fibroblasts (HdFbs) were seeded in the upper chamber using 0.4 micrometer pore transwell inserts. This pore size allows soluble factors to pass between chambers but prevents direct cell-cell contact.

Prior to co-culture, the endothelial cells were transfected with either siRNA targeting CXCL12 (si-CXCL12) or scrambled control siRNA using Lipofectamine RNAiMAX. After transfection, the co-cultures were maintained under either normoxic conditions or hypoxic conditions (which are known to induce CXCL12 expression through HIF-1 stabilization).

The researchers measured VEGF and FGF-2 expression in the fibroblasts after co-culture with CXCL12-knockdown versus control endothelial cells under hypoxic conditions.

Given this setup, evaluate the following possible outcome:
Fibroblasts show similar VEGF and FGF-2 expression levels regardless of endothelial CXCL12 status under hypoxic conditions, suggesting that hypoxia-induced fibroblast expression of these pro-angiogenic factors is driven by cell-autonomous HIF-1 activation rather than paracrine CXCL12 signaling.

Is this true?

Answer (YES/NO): NO